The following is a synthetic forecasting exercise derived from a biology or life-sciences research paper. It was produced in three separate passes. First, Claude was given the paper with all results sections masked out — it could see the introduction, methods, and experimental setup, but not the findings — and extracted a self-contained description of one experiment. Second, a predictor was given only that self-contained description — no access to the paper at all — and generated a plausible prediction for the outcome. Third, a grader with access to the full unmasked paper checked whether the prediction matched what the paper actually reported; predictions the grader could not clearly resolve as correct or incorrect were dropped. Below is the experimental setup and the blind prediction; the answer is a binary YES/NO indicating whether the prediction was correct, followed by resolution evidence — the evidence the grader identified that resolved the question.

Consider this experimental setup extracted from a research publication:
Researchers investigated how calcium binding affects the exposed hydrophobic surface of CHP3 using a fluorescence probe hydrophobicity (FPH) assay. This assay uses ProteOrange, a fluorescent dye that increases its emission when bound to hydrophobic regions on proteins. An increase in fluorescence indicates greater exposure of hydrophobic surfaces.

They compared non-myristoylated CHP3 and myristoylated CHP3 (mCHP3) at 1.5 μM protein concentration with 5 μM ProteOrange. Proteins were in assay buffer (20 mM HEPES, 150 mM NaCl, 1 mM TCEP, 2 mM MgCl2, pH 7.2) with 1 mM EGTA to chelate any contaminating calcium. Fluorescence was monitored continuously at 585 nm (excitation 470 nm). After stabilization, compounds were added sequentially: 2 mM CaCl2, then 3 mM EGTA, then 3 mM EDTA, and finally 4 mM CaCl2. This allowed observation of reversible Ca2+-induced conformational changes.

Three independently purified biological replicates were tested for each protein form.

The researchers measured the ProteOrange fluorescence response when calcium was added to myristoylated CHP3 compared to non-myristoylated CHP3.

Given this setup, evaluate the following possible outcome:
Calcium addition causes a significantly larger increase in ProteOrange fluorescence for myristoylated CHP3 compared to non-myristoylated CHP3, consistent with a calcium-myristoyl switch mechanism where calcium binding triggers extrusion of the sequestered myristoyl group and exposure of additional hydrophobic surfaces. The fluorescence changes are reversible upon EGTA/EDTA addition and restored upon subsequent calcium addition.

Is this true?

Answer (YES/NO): NO